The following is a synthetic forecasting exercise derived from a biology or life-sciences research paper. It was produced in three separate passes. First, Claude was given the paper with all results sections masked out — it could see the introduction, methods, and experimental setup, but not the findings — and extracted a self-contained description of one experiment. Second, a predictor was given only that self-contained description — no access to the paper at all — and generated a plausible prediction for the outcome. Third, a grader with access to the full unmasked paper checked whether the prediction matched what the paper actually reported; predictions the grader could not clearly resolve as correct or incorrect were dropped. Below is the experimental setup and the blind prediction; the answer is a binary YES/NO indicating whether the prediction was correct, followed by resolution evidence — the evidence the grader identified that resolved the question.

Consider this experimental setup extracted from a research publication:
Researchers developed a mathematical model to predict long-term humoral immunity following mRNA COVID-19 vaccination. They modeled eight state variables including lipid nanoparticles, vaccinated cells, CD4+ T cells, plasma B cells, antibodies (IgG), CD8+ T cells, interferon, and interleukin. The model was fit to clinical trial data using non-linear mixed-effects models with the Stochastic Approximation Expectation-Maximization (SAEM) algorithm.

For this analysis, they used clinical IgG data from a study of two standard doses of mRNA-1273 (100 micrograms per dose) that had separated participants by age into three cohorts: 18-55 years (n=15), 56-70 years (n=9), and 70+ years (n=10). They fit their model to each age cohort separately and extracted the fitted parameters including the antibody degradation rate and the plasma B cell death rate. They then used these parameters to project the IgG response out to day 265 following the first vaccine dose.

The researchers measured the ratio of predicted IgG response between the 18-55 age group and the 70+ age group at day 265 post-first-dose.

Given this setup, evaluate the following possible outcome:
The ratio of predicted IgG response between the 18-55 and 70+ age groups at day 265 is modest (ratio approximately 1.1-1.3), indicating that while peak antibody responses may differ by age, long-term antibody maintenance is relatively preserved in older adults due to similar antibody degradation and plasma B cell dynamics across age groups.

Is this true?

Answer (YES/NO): NO